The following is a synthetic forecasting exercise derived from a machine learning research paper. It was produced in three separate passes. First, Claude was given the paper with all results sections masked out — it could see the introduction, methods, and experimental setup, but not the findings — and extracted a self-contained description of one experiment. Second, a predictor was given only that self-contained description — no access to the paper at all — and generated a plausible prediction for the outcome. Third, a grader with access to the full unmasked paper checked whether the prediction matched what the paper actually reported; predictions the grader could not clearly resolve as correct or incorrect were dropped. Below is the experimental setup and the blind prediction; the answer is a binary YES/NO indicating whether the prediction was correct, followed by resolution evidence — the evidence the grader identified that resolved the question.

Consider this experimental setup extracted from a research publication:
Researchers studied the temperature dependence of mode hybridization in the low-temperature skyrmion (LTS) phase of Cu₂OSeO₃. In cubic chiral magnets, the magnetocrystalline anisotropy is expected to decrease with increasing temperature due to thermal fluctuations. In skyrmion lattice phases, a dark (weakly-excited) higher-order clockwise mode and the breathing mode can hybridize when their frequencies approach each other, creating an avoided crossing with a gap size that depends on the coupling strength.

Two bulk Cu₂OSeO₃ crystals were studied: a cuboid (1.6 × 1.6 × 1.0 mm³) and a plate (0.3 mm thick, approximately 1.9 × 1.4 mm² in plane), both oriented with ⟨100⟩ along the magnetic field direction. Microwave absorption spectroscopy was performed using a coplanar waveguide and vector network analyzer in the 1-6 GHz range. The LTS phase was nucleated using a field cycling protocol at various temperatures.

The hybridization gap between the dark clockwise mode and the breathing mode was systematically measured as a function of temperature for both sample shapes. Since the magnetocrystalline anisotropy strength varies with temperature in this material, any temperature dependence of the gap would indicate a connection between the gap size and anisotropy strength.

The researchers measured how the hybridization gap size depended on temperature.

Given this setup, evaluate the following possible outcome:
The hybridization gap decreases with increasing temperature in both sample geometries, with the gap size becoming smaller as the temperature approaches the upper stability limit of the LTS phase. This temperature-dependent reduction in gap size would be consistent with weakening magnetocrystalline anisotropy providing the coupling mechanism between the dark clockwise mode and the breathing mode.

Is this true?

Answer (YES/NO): YES